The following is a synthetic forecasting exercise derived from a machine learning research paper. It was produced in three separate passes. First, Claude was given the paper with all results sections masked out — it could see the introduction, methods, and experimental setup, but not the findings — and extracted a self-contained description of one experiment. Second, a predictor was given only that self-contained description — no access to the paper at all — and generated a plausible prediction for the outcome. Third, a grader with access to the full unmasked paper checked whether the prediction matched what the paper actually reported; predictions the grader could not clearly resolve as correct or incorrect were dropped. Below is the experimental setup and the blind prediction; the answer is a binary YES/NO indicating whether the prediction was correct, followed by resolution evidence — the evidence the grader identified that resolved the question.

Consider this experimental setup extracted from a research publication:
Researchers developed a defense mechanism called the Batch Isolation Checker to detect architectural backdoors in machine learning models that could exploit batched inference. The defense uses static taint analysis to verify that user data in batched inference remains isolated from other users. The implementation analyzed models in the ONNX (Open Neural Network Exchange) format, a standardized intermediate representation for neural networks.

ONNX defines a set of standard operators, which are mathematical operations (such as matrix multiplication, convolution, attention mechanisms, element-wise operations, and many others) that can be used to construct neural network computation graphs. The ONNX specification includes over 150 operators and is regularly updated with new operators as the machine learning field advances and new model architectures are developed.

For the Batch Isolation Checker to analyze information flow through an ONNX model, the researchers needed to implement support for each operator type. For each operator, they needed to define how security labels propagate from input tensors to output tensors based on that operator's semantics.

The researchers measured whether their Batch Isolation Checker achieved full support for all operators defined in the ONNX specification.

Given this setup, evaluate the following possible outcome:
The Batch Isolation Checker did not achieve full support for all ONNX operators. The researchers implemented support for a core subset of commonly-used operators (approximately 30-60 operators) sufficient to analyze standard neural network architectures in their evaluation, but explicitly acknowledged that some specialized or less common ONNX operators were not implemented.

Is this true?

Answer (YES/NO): NO